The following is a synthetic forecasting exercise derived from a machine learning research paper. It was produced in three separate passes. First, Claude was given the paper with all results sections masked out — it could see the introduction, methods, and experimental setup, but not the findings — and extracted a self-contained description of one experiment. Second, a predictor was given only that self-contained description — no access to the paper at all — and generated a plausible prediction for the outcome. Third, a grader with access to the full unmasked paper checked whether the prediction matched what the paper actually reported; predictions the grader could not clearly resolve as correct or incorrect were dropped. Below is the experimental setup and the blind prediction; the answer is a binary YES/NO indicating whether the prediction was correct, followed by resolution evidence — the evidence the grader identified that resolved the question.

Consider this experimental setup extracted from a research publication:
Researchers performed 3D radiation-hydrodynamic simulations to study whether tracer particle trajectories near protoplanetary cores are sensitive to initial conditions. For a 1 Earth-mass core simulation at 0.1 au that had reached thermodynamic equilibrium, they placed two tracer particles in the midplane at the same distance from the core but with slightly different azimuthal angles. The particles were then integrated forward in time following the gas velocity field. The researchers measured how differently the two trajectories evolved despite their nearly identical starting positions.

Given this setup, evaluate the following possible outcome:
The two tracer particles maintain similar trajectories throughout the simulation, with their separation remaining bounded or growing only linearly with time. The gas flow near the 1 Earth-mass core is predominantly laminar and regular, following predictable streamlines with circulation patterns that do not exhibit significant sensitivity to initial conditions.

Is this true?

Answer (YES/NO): NO